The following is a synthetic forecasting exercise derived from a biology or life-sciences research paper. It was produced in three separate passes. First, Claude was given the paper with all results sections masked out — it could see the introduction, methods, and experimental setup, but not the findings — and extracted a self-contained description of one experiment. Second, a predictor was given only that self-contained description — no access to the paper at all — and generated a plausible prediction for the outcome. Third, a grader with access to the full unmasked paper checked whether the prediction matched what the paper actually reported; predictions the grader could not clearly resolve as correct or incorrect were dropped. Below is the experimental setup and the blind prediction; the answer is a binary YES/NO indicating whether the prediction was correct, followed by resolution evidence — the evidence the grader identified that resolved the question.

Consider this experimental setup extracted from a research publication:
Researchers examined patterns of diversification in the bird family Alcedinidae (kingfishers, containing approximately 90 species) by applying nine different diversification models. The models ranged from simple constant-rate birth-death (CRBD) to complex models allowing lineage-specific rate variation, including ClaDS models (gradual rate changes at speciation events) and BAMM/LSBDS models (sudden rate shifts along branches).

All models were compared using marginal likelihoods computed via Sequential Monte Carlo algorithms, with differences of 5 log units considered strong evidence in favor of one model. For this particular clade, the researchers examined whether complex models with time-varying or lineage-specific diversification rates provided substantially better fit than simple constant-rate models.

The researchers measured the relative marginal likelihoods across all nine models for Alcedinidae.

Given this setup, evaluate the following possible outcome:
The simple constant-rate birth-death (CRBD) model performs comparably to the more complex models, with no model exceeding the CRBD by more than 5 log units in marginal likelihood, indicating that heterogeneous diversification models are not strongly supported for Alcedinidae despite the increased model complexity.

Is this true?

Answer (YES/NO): YES